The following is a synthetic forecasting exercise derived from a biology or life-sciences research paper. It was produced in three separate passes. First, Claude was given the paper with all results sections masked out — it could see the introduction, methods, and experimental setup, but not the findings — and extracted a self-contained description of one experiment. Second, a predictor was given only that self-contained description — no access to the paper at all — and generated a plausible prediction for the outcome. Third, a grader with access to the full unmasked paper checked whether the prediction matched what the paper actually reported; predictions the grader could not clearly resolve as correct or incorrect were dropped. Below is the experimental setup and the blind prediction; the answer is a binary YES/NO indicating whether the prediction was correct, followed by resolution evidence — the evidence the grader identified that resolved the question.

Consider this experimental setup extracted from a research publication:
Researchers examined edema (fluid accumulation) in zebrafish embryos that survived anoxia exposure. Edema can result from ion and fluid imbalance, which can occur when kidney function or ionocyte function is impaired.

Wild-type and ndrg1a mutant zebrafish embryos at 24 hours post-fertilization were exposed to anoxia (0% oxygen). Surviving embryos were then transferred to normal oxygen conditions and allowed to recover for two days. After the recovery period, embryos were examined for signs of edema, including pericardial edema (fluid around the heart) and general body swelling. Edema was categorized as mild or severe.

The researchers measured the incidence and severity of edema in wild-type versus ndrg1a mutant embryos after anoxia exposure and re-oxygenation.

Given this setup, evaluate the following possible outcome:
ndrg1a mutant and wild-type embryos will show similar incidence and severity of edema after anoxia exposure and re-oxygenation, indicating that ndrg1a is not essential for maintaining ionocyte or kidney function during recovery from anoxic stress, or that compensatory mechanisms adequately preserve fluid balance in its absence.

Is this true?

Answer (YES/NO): NO